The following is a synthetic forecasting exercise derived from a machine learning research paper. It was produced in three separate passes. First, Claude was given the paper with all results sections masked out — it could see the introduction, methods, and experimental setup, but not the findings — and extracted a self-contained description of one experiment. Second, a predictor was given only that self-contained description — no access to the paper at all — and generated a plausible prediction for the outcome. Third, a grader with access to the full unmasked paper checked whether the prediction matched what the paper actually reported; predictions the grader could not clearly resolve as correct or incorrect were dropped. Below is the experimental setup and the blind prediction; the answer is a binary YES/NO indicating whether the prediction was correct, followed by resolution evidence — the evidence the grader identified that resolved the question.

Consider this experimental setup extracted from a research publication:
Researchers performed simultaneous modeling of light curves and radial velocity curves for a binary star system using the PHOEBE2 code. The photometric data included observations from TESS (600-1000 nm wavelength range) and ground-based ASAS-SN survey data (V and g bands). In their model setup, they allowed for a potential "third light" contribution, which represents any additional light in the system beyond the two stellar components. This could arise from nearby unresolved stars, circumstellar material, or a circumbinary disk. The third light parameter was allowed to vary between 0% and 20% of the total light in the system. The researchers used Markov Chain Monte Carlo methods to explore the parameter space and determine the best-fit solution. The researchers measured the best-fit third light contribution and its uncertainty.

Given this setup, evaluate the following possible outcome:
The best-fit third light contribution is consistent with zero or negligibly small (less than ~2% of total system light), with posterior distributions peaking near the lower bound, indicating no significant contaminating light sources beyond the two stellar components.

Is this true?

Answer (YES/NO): NO